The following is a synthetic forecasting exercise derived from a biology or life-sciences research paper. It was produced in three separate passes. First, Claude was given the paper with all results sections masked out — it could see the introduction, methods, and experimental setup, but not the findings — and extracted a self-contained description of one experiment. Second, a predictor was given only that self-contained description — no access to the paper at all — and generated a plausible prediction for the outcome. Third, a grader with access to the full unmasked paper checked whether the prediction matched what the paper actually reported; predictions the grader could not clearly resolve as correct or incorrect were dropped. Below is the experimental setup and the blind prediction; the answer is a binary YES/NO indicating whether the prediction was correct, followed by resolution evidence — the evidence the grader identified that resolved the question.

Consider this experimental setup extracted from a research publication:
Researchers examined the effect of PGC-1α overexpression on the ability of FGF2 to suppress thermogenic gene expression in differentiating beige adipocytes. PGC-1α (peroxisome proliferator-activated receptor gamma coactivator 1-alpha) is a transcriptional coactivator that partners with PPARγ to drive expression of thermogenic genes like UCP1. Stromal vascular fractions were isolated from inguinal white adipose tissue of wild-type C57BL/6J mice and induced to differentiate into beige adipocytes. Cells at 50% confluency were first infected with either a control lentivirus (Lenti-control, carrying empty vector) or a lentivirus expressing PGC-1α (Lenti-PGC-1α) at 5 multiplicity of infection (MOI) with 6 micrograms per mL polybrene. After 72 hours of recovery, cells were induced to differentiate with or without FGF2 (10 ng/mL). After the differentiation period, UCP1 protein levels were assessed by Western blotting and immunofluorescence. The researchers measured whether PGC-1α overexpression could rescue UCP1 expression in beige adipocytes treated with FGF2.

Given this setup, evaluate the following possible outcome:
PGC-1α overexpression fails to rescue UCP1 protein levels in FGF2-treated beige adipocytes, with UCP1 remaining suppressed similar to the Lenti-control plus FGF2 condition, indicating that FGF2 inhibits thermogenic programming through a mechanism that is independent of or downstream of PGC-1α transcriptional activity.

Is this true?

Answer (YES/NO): NO